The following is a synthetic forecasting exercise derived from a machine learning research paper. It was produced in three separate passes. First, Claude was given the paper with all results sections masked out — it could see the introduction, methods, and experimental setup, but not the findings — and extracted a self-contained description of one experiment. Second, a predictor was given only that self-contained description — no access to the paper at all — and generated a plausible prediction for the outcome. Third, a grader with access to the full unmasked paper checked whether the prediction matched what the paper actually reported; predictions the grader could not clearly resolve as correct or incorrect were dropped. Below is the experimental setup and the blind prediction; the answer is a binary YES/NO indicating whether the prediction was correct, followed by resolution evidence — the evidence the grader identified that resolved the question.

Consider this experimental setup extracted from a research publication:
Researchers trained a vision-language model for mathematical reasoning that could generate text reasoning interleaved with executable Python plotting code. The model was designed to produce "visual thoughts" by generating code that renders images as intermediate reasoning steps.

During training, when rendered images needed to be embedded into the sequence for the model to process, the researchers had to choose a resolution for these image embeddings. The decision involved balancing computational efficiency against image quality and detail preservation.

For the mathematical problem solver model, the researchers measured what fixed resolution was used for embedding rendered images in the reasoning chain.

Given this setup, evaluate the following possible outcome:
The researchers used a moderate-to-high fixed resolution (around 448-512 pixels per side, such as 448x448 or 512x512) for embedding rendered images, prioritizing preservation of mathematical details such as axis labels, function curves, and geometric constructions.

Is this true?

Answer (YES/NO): YES